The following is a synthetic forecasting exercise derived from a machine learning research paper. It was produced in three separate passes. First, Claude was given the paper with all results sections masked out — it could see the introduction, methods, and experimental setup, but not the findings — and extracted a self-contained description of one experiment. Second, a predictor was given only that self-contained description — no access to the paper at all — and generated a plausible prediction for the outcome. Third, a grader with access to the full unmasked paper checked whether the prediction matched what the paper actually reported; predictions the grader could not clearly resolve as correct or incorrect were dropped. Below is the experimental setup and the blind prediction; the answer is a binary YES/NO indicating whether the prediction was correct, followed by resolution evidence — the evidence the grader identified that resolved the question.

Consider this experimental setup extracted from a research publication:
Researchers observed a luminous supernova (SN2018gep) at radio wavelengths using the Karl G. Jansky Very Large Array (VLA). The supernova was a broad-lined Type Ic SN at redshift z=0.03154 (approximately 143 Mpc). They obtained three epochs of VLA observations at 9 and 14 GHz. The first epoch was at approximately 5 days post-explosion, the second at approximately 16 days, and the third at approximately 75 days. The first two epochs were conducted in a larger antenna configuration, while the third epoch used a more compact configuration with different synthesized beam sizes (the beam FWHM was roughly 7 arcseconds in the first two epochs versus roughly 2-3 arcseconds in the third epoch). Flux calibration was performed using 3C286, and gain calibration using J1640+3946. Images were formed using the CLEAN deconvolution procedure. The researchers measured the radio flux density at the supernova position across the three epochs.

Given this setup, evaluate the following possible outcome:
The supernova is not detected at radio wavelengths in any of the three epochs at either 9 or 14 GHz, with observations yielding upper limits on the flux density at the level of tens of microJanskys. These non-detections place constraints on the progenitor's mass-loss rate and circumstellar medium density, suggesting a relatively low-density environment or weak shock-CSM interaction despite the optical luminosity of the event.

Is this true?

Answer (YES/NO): NO